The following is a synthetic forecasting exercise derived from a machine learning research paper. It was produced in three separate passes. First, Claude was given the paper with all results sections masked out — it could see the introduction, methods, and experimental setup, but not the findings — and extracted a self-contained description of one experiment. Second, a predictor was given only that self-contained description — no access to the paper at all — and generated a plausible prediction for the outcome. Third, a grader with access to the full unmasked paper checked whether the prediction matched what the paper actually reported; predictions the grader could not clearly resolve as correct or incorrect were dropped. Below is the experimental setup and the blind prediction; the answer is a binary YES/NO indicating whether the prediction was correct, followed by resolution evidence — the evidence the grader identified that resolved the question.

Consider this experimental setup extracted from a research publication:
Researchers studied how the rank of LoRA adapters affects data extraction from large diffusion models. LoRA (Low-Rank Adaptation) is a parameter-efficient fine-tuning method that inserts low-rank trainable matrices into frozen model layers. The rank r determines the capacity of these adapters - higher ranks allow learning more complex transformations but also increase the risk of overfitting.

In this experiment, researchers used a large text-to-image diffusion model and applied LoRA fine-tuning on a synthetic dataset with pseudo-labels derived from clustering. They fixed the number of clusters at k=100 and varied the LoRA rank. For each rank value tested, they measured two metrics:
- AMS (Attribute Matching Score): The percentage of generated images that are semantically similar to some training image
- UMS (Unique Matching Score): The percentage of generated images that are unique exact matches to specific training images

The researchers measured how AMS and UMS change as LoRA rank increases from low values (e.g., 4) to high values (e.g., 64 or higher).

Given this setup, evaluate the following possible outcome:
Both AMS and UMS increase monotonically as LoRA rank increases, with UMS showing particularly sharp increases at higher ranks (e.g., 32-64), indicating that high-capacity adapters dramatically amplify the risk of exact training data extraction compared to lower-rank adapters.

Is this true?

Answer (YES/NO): NO